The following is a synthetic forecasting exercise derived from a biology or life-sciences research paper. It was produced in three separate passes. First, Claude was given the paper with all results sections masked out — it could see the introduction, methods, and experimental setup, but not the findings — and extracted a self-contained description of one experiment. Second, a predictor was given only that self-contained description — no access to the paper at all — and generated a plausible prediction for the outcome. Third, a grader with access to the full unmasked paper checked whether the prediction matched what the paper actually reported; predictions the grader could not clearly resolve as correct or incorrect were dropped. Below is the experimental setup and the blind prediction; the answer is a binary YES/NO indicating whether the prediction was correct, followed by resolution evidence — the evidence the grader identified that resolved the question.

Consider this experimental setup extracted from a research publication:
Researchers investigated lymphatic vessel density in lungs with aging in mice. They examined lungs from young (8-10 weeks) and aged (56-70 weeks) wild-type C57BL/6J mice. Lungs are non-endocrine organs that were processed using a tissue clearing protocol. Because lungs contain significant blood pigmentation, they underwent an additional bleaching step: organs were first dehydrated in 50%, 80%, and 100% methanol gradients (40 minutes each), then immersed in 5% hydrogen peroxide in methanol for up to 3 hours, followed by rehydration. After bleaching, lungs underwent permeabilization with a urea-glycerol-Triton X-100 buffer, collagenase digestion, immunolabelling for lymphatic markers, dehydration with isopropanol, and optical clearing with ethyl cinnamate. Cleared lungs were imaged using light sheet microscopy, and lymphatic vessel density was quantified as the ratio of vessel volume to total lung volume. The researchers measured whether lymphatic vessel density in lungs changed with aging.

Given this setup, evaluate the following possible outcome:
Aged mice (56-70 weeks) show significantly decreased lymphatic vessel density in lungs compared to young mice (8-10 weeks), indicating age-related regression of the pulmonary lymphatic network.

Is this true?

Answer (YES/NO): NO